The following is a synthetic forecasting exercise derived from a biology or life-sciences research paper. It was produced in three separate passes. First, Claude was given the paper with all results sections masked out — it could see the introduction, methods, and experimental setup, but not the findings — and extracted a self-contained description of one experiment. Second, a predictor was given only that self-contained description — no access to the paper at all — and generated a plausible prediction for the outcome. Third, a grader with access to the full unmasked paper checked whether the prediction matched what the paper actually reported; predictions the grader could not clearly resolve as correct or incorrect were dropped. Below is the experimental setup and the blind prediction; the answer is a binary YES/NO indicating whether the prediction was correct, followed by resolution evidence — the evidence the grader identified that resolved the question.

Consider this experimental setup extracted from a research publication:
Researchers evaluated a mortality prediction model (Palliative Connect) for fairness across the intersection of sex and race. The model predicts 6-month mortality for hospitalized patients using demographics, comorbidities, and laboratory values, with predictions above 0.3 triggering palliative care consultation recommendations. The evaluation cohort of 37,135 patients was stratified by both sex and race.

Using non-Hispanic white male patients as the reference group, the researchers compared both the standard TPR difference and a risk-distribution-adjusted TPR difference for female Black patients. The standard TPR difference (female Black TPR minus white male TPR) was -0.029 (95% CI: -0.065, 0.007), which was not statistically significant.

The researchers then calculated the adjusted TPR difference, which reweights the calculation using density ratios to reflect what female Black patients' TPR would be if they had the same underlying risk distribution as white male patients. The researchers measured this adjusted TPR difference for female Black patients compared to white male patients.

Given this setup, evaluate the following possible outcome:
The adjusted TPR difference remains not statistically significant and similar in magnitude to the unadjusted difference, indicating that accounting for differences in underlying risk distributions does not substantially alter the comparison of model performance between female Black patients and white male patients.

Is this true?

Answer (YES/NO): NO